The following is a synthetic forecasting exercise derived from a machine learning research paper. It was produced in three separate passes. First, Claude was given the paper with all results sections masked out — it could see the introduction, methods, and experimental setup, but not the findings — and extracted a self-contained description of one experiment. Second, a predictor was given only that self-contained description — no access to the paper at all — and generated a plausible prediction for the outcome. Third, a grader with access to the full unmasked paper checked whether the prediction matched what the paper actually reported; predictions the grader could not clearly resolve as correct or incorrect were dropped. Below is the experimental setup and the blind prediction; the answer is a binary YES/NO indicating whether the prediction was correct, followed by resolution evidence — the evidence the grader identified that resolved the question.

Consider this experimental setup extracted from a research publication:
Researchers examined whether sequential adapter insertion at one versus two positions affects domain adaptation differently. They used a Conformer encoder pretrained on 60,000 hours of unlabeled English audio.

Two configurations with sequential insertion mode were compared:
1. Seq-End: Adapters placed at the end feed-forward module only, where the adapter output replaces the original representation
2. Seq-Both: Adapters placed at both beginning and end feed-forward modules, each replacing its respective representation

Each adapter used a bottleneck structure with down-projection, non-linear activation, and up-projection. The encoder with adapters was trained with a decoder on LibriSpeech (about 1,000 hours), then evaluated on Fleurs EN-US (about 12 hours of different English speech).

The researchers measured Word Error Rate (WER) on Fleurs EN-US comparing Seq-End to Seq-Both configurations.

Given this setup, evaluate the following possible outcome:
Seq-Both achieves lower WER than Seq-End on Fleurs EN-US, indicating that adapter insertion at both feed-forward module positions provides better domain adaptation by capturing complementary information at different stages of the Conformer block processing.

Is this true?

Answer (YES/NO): NO